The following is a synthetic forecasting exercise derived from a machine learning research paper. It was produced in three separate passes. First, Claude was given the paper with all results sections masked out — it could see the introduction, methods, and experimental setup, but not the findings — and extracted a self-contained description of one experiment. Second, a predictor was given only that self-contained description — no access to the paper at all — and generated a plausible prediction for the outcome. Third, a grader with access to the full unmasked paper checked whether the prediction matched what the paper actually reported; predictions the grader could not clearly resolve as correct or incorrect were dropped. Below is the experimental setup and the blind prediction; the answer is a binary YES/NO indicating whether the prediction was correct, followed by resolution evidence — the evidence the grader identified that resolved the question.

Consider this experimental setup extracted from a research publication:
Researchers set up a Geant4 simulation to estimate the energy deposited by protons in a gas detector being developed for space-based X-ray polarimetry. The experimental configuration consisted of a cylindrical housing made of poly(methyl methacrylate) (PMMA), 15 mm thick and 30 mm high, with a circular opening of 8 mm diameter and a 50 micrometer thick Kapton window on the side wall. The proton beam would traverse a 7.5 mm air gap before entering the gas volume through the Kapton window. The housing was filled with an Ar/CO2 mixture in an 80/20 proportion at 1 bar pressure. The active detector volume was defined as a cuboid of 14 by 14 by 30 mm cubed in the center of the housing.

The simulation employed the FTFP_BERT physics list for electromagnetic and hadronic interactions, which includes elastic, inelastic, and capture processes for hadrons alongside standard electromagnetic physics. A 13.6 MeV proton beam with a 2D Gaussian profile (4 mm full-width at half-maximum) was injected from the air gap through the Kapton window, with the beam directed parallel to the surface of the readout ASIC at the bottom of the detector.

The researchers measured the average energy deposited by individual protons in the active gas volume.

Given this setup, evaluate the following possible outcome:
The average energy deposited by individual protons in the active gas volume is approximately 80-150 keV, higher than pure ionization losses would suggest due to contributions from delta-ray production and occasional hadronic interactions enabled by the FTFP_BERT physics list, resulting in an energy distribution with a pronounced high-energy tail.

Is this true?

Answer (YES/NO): NO